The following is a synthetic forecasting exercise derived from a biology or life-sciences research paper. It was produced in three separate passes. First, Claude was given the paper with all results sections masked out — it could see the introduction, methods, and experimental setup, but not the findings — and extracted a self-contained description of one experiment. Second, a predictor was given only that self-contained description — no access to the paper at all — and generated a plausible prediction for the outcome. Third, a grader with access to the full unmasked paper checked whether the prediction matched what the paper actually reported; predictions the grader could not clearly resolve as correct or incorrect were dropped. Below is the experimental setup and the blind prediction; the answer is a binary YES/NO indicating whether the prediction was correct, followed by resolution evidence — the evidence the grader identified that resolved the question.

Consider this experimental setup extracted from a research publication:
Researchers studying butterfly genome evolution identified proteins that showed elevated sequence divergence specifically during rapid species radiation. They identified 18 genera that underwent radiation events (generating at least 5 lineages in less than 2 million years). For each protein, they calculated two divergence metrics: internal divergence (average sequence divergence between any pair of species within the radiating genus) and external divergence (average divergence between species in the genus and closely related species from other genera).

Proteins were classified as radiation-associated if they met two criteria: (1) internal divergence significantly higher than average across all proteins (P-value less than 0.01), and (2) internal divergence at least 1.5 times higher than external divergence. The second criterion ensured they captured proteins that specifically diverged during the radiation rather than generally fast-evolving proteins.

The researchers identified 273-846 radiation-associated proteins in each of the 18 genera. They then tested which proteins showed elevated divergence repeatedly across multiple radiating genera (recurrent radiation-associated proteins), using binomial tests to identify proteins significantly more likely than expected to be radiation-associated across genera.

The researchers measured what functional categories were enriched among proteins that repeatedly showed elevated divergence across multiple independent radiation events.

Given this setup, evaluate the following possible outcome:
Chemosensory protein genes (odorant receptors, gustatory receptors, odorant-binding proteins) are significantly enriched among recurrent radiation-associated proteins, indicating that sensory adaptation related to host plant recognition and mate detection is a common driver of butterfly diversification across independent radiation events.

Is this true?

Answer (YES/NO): NO